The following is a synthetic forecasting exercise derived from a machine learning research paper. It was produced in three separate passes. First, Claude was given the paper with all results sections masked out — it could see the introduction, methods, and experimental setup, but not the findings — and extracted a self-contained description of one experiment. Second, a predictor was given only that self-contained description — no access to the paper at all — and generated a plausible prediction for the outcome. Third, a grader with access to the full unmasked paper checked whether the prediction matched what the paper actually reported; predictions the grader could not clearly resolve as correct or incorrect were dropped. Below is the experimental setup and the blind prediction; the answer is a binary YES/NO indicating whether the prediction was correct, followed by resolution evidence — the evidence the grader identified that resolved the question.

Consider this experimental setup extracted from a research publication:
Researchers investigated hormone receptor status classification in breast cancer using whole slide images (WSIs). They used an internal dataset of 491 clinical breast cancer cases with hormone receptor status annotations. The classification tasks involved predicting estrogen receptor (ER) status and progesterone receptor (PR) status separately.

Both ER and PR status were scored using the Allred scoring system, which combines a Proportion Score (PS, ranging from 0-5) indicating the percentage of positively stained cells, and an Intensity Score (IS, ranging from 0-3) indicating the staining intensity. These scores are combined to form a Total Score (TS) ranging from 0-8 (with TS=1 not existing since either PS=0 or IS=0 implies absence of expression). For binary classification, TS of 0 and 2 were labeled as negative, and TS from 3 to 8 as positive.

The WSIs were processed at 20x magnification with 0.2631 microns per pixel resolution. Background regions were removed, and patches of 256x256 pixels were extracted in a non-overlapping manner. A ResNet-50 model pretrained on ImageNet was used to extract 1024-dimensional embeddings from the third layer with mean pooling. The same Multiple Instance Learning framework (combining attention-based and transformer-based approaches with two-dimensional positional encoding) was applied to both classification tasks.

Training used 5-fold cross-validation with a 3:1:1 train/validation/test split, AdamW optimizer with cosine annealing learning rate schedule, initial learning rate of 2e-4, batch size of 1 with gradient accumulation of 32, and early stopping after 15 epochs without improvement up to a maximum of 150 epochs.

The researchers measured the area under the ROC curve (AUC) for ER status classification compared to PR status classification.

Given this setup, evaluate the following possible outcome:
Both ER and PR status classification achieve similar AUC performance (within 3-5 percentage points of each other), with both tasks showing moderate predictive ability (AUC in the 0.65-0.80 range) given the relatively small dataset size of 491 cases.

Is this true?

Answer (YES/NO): NO